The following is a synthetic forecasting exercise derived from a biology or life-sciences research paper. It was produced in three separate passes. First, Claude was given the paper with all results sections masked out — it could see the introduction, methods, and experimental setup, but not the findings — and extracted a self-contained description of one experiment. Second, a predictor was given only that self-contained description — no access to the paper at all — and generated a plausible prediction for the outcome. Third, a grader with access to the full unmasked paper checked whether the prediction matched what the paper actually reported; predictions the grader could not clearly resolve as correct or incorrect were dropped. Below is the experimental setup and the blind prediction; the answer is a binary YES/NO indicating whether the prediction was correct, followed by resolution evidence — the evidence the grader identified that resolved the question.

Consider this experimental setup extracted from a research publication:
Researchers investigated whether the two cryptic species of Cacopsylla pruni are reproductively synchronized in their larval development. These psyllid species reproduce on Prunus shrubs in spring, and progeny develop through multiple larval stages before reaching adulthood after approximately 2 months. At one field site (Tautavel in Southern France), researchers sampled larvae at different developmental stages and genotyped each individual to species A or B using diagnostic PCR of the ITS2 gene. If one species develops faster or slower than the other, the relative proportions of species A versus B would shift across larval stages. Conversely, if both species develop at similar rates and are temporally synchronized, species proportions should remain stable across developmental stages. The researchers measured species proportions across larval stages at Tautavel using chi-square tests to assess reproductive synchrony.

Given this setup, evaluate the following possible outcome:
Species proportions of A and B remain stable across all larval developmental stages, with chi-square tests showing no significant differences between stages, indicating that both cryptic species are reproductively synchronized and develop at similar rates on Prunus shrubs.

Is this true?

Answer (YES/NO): YES